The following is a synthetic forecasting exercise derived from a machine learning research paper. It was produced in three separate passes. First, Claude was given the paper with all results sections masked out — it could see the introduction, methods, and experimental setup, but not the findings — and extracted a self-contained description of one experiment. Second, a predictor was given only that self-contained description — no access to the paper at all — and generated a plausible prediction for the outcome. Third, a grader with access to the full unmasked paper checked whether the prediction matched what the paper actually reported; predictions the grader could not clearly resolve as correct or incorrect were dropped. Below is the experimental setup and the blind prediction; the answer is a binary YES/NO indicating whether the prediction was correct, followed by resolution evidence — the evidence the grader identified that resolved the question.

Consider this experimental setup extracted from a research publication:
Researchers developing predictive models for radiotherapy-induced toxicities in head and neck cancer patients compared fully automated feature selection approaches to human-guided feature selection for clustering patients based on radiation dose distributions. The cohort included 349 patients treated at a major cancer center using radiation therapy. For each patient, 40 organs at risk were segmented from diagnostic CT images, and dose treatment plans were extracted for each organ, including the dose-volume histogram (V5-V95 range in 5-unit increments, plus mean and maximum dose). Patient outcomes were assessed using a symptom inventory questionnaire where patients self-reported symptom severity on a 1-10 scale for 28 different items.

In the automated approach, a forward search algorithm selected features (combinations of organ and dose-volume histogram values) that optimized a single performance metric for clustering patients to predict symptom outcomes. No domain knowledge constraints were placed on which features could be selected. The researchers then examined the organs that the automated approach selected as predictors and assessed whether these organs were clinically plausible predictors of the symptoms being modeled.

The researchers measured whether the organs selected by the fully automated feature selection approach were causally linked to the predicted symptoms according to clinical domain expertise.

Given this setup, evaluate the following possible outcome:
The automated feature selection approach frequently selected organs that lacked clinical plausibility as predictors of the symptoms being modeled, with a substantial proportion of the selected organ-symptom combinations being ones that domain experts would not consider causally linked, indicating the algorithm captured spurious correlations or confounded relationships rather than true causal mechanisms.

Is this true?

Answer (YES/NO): YES